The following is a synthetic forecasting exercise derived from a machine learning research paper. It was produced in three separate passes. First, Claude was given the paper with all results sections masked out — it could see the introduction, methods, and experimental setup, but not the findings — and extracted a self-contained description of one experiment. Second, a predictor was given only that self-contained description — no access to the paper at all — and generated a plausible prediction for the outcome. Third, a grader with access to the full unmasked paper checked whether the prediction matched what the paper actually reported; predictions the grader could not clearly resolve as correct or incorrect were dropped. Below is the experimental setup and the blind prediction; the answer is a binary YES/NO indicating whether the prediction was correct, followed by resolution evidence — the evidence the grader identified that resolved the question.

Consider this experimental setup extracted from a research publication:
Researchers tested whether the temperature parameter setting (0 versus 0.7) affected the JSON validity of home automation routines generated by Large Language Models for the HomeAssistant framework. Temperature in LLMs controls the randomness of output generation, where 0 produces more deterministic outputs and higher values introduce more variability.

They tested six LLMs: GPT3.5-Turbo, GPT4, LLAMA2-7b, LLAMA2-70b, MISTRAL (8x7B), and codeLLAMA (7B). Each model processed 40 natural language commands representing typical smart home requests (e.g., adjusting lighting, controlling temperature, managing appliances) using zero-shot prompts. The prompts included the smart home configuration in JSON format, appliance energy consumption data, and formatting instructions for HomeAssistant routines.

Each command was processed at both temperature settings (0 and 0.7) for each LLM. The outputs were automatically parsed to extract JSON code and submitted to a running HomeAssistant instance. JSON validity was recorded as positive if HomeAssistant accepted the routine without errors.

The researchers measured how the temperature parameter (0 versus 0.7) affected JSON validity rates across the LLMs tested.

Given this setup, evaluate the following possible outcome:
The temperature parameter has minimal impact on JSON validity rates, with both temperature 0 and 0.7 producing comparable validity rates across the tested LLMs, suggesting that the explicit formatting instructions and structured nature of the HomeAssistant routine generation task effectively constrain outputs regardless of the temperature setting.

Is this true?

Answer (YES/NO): YES